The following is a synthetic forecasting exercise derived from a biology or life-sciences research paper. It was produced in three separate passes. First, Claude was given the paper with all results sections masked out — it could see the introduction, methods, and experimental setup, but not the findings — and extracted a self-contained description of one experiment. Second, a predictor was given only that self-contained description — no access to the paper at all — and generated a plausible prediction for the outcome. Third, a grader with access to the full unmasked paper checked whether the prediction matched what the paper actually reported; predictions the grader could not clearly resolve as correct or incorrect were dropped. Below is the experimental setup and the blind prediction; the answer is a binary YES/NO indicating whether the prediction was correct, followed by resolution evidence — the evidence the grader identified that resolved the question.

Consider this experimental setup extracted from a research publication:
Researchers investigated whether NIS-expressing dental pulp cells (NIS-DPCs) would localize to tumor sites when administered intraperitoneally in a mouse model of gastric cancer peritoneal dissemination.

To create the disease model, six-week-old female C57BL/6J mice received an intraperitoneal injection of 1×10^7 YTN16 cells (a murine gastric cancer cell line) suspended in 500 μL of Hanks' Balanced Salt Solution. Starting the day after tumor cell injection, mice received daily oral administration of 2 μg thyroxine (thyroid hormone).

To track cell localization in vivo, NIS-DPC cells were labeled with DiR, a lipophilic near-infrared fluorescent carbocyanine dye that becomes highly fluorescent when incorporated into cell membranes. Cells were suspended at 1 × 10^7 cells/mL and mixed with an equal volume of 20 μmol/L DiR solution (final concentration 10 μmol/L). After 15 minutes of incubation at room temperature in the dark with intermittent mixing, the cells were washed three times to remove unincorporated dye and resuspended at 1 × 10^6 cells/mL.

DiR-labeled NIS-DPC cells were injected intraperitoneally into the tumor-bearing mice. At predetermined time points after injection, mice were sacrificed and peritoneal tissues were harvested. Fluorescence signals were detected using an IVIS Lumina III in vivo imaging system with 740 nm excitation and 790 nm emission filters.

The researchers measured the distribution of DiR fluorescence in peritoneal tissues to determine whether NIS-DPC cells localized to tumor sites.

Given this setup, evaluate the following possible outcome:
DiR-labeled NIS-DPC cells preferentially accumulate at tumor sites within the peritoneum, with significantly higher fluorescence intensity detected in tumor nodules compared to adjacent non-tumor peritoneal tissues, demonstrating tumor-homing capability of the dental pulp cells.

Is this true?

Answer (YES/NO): YES